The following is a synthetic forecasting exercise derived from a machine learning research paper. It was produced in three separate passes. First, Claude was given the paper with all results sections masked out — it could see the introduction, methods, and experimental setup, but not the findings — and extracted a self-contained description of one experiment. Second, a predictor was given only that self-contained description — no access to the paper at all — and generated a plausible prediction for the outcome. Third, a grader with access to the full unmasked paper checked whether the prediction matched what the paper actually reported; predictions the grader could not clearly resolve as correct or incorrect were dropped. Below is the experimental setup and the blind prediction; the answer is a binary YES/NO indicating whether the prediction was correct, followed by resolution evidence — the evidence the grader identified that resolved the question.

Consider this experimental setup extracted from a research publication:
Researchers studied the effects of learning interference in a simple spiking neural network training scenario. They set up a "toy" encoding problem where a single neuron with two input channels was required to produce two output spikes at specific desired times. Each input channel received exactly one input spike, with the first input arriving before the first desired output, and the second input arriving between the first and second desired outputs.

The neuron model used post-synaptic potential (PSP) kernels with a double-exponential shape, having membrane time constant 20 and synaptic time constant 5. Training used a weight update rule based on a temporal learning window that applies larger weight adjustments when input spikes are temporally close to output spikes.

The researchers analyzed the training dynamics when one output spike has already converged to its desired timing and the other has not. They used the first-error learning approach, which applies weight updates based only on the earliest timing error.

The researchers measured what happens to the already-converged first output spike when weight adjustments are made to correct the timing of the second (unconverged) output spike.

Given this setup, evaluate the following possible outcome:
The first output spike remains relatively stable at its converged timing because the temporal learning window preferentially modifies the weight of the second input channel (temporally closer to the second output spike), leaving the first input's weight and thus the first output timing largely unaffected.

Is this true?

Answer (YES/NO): NO